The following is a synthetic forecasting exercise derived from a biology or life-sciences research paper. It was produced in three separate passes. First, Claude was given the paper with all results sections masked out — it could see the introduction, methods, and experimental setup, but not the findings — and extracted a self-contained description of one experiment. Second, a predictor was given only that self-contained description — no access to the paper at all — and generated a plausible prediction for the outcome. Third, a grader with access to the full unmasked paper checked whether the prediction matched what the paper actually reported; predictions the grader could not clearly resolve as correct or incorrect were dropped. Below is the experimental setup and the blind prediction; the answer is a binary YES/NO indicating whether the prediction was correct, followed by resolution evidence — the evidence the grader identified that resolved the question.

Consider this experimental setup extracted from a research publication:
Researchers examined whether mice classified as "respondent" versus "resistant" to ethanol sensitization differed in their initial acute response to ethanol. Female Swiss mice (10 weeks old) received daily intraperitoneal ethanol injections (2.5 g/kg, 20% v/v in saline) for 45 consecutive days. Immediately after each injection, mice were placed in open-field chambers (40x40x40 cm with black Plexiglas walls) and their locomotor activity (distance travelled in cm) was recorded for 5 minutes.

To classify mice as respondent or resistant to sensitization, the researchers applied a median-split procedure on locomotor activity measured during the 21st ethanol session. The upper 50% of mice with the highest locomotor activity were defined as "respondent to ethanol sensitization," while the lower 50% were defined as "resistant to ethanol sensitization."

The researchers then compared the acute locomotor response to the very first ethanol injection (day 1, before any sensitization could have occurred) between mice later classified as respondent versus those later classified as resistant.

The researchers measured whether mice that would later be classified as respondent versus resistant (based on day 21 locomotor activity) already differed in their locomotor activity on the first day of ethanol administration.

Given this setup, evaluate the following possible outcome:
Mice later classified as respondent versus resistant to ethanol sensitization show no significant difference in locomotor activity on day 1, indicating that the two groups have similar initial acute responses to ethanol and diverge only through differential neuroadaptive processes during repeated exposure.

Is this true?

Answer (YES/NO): NO